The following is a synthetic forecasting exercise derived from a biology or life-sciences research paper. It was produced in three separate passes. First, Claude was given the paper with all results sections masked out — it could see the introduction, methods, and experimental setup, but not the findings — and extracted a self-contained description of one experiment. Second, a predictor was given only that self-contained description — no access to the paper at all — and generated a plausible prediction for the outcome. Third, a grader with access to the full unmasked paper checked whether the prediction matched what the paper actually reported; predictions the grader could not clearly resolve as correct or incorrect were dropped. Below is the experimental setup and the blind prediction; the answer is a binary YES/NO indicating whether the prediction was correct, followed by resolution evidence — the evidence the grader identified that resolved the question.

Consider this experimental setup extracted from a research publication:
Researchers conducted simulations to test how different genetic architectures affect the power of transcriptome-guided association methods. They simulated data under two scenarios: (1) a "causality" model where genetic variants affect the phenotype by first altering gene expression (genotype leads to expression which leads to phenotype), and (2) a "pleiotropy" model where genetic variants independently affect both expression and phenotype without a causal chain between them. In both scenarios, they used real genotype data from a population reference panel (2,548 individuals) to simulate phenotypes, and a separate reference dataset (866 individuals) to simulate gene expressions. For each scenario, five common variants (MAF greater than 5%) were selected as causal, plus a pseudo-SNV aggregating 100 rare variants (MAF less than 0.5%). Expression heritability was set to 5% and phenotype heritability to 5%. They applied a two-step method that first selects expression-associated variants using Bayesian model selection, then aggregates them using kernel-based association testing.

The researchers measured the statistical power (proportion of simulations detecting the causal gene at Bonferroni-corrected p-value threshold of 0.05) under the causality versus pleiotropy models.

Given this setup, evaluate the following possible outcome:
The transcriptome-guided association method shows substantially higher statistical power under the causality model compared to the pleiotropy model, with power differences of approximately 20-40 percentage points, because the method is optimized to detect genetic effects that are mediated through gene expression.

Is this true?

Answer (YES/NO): NO